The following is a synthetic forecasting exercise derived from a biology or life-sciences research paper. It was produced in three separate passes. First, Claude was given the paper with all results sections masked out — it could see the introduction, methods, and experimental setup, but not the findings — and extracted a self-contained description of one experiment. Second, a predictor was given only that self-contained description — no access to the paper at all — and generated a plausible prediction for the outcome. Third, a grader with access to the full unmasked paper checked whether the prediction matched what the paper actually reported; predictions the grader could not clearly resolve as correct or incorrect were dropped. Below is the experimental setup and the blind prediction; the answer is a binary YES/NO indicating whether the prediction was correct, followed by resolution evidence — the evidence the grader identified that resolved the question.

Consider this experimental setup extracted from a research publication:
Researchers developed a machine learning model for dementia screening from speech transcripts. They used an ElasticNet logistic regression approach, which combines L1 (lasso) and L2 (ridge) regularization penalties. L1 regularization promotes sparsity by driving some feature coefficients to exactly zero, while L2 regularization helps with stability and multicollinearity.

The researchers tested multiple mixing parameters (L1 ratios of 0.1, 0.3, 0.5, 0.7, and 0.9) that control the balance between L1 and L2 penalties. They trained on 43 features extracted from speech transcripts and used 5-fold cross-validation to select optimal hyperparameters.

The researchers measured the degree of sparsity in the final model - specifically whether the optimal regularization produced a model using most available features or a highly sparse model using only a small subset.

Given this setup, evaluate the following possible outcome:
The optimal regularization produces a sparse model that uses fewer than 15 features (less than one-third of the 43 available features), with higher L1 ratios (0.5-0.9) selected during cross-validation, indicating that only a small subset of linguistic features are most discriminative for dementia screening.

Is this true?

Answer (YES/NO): NO